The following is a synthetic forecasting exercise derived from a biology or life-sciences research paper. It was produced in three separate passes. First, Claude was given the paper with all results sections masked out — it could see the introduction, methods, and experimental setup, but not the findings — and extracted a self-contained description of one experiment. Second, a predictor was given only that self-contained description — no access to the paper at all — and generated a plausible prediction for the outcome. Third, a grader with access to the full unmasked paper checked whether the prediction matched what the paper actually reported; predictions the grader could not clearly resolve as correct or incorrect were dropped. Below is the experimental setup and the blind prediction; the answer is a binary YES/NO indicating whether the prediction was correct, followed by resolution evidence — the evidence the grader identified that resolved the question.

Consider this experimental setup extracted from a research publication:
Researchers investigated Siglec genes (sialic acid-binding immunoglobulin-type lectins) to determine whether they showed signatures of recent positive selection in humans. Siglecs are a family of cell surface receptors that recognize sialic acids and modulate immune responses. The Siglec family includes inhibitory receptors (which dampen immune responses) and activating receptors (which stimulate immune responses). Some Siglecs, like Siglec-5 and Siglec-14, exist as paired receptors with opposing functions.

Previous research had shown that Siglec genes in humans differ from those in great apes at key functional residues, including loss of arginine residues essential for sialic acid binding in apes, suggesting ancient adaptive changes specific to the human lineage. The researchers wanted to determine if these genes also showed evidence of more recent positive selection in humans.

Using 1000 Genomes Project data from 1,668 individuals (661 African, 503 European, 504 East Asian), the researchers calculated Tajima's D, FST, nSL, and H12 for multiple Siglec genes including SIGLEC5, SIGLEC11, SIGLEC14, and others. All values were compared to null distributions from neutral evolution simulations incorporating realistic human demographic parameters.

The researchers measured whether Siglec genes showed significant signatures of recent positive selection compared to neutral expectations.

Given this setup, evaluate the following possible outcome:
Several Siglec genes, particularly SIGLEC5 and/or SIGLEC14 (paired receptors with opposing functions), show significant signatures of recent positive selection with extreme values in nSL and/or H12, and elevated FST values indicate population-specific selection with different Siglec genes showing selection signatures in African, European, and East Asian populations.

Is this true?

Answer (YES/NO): NO